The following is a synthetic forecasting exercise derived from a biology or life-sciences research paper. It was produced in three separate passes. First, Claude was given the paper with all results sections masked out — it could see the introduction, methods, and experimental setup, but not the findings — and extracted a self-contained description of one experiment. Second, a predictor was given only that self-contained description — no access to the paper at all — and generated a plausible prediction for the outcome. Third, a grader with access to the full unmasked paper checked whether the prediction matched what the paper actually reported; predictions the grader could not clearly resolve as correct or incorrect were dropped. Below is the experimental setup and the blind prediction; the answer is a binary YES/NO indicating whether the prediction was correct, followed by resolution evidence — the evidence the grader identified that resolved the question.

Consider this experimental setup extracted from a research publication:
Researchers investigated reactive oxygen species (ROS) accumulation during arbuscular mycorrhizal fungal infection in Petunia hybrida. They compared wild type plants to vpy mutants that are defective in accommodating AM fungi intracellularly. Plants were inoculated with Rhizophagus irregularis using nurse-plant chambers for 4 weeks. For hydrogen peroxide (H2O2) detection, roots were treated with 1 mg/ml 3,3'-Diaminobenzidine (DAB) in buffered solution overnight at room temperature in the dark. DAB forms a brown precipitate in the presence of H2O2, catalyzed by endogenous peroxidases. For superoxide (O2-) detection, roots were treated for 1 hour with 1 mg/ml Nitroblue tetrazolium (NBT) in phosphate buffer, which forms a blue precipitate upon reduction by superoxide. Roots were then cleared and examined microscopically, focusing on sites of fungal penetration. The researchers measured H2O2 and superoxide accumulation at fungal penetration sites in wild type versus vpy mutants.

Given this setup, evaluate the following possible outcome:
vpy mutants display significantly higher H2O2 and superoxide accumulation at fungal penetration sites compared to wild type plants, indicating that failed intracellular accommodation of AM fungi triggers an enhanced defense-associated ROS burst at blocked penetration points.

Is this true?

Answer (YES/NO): NO